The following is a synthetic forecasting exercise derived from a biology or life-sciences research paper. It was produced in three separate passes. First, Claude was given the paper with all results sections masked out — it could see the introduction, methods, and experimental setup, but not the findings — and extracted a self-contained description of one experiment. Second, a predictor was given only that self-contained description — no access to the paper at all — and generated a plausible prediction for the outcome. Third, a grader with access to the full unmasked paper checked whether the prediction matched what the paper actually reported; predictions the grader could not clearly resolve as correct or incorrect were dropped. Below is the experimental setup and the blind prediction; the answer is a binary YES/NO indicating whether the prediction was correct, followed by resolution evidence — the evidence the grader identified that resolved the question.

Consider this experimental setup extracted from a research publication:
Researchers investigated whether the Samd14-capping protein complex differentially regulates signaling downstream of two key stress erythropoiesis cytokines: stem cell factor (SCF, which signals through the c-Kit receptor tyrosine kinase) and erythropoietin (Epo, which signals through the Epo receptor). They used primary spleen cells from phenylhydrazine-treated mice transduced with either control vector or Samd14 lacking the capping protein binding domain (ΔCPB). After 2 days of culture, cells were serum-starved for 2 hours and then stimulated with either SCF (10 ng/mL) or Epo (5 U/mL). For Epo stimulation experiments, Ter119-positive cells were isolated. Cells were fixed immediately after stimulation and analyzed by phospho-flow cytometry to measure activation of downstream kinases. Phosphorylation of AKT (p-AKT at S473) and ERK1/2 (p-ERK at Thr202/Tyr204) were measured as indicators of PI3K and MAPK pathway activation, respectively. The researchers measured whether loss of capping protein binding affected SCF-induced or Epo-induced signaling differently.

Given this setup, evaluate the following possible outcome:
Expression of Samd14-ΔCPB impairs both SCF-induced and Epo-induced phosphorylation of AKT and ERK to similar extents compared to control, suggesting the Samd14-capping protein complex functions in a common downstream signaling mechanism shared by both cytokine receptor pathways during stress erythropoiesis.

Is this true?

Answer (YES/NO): NO